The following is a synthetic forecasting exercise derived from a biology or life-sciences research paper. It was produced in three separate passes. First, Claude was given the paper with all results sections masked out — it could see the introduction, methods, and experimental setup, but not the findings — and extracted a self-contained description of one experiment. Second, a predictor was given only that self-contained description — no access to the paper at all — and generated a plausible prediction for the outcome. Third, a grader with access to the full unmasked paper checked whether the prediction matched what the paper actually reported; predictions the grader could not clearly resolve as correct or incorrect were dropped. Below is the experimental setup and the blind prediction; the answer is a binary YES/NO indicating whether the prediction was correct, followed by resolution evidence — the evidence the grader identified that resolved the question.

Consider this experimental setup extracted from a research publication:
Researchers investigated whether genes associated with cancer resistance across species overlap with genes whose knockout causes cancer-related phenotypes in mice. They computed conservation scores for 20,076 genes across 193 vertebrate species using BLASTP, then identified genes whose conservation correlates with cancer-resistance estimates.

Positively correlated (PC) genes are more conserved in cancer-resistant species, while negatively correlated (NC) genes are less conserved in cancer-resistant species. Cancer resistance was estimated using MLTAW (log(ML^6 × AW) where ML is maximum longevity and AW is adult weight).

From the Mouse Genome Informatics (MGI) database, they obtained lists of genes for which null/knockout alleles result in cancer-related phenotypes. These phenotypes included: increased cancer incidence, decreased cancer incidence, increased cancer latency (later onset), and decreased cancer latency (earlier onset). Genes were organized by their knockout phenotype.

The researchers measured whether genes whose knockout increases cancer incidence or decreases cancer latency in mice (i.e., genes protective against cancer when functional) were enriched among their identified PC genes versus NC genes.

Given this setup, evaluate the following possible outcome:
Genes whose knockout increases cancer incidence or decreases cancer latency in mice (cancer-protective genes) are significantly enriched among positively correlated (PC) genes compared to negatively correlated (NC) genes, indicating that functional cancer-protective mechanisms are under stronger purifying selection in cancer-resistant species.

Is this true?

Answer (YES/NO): YES